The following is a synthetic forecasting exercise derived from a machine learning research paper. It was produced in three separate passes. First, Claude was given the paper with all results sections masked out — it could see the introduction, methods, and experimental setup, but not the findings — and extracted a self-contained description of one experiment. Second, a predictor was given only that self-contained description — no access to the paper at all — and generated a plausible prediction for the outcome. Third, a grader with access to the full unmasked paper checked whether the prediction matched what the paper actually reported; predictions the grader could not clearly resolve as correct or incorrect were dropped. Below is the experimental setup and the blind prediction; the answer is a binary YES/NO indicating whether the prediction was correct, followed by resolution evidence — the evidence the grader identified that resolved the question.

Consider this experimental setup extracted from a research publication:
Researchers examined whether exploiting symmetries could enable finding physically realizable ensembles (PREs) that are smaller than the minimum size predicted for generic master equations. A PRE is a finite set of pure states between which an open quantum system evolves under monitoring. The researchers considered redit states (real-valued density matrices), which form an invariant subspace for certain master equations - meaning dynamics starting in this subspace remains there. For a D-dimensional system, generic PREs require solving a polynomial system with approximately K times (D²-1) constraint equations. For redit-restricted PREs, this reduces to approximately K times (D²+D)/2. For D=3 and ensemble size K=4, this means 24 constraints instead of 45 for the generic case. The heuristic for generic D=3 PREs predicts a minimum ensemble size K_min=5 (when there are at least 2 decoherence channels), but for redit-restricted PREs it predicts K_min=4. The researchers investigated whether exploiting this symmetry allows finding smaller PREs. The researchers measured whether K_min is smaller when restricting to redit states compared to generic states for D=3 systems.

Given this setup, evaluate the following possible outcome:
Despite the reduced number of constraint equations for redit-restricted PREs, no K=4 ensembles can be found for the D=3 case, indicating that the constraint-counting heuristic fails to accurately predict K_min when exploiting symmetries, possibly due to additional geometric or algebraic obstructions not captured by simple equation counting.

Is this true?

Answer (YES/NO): NO